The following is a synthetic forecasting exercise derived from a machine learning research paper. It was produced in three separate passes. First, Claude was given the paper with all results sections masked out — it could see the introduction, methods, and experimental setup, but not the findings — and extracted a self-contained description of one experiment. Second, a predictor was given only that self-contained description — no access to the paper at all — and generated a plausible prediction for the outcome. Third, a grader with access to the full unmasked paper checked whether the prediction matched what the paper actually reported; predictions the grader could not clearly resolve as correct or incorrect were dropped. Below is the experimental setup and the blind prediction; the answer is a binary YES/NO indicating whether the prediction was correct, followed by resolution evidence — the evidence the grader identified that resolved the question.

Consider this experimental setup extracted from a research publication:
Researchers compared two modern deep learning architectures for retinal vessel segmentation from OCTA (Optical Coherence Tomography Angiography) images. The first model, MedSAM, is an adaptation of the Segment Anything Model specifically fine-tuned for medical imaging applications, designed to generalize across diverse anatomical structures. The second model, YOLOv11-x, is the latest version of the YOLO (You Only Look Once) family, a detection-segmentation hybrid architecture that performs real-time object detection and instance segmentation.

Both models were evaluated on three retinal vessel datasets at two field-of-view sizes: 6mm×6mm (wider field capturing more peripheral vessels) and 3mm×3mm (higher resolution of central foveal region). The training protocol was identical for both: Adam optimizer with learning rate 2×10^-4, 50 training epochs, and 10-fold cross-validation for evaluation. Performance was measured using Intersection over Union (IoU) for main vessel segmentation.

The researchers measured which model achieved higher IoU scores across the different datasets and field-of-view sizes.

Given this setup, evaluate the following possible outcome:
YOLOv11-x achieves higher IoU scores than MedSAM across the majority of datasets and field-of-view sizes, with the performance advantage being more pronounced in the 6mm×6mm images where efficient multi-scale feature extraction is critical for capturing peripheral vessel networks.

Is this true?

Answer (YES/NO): NO